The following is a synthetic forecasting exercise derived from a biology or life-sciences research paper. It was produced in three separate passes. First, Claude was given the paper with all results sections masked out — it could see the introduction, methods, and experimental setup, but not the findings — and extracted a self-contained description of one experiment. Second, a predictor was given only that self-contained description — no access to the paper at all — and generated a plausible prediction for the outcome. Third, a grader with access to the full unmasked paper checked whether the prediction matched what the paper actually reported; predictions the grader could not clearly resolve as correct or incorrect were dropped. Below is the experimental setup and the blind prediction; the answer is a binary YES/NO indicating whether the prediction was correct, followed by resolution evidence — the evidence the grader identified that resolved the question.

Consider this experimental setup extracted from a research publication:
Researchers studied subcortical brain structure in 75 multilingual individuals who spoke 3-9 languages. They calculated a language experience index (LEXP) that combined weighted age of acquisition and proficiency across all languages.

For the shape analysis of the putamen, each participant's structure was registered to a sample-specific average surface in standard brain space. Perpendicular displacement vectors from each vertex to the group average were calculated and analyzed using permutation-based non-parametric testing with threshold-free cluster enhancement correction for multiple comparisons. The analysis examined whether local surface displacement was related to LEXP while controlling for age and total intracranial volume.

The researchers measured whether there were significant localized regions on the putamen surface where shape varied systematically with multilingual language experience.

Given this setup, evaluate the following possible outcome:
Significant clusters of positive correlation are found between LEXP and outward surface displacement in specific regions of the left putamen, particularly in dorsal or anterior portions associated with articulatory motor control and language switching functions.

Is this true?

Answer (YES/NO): NO